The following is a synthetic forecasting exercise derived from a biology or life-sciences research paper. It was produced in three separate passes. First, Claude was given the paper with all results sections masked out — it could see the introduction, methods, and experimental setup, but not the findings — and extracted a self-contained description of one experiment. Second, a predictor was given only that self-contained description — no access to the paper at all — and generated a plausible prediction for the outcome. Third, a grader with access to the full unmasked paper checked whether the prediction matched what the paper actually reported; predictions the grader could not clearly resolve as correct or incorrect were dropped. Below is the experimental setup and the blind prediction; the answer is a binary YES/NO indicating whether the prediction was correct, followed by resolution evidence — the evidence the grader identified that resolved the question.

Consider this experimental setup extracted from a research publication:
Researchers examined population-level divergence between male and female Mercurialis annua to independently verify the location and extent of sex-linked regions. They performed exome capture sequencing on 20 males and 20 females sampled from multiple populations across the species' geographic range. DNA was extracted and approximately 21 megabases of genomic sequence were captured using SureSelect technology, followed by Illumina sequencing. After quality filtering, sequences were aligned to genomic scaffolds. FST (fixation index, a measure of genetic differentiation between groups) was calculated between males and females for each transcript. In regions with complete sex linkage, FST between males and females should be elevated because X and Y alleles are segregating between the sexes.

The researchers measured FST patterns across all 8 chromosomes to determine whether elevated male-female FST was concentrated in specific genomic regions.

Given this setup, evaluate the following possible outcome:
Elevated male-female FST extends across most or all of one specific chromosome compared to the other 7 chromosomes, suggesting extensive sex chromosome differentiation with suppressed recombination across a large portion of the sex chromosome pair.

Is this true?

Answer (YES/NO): NO